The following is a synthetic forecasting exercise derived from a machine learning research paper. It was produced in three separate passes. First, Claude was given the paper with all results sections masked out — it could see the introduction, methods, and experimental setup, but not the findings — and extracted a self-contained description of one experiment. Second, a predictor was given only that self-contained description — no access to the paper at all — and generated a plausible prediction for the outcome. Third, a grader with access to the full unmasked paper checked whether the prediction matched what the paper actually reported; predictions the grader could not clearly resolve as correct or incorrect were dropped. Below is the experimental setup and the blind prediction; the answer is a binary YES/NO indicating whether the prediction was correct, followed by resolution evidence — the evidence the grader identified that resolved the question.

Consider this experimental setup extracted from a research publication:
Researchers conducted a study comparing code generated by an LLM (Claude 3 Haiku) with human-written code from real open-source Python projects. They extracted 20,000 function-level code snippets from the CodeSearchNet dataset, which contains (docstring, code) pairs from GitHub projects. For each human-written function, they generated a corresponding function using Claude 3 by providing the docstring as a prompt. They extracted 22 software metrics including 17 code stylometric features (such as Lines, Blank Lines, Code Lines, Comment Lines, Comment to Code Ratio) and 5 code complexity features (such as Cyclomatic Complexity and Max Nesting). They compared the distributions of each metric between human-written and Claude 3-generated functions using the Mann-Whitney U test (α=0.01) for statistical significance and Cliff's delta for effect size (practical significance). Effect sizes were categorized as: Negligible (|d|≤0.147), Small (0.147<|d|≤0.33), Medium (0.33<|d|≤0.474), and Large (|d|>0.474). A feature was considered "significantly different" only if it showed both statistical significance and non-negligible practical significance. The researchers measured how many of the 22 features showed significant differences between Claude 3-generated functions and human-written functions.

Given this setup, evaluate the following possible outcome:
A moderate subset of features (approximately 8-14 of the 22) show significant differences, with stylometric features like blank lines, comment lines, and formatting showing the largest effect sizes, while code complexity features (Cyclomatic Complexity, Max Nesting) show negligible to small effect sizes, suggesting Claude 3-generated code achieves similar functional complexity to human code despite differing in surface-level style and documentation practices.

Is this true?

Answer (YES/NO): YES